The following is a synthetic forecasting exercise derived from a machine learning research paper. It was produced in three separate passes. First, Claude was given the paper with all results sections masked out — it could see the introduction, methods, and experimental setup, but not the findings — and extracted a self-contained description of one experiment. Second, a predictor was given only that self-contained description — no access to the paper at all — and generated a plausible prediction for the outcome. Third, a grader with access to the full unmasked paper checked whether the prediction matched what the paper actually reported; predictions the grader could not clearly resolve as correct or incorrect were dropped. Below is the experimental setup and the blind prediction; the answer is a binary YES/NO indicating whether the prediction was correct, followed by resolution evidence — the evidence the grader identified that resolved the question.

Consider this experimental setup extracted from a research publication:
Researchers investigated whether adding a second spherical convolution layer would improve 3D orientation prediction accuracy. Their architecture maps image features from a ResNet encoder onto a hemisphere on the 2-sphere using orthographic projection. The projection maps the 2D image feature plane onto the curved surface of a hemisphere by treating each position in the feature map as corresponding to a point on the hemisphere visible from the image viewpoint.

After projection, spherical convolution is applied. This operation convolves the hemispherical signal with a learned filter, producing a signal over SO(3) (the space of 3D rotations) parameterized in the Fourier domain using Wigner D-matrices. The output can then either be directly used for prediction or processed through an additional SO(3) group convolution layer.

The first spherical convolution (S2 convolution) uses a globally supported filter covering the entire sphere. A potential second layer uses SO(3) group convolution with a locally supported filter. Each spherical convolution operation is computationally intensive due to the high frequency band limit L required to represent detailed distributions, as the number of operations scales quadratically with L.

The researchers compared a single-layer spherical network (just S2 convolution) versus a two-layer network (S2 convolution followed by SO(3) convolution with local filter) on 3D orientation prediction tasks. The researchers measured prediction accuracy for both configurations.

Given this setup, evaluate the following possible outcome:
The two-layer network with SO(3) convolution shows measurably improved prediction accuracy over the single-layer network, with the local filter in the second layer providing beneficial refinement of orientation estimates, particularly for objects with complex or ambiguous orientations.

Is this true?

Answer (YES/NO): NO